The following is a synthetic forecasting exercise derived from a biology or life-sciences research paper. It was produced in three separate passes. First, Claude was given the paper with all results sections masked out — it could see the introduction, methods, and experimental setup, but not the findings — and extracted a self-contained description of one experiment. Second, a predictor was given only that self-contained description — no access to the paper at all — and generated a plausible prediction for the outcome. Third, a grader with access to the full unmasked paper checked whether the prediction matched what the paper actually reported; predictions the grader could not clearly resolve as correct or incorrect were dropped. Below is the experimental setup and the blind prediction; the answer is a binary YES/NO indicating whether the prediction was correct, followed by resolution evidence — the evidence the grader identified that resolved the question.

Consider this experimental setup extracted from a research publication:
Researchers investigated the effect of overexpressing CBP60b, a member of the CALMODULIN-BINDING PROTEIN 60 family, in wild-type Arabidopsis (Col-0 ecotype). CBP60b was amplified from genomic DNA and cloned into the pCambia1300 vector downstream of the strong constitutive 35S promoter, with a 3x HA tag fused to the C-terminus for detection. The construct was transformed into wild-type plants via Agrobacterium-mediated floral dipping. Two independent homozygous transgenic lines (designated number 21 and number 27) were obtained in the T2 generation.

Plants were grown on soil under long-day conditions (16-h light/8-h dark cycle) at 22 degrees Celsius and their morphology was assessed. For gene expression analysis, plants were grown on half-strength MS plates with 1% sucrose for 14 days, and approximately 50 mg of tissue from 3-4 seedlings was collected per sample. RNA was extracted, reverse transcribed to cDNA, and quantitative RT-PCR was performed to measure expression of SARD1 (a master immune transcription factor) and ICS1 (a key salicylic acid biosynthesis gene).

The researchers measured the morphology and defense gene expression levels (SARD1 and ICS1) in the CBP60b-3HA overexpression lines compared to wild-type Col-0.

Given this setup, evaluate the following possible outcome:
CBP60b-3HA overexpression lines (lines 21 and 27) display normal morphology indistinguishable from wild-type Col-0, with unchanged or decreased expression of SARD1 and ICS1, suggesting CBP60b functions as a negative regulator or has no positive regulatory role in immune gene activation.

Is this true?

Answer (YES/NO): NO